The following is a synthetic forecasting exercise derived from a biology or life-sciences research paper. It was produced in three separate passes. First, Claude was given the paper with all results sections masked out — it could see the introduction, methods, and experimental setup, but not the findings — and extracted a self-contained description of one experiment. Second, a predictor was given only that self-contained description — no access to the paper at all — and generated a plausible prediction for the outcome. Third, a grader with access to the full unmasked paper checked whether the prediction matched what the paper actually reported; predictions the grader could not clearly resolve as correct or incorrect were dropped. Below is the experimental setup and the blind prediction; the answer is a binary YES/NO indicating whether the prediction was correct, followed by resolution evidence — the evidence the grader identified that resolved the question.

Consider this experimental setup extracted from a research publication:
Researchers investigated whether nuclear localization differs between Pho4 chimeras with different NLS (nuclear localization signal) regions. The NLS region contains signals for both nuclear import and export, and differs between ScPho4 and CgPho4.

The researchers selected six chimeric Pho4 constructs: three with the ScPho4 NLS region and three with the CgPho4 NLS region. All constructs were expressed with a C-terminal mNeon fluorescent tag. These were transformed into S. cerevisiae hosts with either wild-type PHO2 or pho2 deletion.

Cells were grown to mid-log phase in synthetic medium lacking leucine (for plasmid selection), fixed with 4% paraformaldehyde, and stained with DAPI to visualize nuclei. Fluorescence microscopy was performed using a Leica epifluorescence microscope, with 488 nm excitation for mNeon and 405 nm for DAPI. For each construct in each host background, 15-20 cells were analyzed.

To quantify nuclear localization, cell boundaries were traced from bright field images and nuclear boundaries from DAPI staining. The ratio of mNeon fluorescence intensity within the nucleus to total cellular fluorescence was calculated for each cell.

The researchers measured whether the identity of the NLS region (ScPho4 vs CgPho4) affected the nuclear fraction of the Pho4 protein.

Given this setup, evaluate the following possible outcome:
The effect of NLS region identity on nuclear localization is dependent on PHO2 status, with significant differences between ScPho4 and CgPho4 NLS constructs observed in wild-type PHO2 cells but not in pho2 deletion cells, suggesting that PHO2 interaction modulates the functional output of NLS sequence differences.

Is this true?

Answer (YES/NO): NO